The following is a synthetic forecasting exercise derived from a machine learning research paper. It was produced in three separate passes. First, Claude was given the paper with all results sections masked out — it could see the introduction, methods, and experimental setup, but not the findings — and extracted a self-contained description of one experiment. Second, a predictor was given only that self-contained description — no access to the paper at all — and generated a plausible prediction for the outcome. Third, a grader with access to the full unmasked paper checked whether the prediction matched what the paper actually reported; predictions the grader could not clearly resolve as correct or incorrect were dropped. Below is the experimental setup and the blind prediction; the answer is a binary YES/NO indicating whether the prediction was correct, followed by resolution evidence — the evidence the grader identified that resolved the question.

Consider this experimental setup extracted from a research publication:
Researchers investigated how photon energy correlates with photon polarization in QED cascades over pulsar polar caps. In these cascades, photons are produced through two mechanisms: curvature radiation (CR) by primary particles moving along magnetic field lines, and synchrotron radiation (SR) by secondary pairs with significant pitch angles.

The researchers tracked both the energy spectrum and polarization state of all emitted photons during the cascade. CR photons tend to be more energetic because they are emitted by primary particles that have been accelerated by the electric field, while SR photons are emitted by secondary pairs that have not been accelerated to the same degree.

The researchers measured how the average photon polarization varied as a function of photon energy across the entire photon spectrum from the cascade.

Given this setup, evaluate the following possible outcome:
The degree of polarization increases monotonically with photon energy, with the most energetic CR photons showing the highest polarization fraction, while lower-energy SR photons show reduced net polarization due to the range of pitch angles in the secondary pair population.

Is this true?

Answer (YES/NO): NO